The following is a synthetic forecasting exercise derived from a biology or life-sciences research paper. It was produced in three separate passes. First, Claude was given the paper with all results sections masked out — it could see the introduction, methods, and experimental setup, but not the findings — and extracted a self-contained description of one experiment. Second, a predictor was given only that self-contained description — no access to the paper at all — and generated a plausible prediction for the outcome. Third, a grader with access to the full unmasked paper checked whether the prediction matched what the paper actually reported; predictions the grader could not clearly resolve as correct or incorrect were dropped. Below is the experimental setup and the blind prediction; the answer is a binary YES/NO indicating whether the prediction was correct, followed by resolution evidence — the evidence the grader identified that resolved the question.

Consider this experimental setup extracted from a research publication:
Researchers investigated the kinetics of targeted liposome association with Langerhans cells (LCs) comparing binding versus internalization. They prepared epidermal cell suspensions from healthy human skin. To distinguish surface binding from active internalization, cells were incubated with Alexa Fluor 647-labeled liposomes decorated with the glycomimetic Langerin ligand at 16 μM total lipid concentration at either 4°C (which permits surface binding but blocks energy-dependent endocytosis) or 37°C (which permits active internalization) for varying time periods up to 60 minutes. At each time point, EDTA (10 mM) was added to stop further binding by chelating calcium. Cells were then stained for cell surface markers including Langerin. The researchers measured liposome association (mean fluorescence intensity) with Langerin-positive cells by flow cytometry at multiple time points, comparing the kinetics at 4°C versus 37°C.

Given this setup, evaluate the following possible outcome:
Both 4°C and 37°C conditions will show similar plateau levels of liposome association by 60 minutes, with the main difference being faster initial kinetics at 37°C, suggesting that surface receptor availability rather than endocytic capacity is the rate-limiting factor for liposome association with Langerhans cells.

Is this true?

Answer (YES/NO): NO